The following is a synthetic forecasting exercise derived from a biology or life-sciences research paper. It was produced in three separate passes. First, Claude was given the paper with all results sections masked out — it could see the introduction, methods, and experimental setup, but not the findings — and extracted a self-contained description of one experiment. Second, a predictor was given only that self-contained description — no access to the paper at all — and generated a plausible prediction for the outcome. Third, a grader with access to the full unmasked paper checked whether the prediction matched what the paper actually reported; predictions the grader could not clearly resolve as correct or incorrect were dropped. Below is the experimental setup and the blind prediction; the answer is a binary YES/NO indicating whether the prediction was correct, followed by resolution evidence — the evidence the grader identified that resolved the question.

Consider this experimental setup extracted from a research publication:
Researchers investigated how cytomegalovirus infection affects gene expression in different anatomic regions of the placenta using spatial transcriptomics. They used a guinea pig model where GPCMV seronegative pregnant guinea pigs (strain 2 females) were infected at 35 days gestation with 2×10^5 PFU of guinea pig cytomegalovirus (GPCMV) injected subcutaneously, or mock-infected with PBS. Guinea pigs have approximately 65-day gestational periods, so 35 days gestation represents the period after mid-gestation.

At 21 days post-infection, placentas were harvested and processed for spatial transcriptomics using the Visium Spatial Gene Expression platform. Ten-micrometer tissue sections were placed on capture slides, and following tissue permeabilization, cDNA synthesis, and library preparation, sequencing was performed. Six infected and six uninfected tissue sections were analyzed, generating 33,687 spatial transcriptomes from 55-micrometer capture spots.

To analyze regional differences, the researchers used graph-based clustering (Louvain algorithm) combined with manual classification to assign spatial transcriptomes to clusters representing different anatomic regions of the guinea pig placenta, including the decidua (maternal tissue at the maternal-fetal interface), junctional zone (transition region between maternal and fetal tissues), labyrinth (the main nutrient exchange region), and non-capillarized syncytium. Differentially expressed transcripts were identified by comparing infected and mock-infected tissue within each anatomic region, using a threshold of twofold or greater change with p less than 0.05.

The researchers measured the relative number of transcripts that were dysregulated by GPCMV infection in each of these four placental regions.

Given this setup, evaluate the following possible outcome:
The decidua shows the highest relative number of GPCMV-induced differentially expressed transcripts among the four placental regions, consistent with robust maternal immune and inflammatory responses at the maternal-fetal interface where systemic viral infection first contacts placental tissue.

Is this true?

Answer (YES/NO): NO